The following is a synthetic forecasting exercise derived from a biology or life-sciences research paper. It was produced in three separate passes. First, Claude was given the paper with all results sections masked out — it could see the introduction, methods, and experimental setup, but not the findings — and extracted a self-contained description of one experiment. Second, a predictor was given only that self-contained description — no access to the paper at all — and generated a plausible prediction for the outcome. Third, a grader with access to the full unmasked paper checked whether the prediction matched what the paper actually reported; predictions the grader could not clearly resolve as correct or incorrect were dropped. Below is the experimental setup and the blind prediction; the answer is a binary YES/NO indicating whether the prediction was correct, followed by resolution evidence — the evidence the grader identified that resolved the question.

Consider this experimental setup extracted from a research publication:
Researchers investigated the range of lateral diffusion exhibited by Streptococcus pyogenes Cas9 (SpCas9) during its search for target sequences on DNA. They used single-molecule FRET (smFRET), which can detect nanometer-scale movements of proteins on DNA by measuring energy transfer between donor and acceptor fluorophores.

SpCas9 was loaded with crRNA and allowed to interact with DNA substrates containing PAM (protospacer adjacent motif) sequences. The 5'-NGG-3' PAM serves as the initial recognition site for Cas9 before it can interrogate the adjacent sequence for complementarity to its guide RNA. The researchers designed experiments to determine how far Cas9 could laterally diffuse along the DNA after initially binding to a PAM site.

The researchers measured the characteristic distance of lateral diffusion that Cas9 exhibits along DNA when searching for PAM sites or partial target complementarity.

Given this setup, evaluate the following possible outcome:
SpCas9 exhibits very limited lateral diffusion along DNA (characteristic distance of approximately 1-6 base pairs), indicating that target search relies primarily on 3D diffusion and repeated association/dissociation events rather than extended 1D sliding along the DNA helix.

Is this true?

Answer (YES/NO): NO